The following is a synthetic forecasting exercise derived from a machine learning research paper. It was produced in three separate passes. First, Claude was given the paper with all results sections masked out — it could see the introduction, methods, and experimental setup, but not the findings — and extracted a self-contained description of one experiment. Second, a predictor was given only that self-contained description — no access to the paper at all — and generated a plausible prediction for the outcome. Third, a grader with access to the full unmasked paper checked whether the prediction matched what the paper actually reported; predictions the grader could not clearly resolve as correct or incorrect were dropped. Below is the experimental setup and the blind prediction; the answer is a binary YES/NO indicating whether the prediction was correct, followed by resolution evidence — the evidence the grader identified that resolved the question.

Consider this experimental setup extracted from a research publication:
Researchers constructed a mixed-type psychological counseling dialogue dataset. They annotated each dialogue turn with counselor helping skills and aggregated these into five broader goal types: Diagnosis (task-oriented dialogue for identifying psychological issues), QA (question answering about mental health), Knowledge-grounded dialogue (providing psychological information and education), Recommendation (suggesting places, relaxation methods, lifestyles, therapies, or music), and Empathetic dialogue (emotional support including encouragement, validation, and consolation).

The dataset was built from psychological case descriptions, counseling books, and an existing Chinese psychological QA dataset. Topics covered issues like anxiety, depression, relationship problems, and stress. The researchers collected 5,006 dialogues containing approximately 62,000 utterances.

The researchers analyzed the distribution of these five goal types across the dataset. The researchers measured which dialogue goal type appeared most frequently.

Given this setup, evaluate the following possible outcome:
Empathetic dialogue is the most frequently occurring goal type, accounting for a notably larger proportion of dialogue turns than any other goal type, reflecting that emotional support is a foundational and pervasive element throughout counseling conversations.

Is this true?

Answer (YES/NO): YES